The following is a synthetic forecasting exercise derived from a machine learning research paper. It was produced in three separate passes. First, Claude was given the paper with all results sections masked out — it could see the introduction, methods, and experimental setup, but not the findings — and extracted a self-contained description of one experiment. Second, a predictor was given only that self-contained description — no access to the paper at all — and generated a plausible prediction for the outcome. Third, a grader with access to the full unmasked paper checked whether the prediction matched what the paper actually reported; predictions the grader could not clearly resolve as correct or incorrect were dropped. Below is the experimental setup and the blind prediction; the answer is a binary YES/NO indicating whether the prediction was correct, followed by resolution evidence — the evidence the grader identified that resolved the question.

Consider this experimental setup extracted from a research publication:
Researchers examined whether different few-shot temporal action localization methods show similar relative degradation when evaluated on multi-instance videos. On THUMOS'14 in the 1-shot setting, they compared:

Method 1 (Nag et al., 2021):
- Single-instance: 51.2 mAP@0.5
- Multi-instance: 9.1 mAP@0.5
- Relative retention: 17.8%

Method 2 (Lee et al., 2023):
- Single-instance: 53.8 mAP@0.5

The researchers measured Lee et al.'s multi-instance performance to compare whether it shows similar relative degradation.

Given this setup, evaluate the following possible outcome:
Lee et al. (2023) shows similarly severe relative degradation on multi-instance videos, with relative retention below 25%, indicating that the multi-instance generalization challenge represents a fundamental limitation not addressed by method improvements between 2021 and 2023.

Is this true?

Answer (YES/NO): YES